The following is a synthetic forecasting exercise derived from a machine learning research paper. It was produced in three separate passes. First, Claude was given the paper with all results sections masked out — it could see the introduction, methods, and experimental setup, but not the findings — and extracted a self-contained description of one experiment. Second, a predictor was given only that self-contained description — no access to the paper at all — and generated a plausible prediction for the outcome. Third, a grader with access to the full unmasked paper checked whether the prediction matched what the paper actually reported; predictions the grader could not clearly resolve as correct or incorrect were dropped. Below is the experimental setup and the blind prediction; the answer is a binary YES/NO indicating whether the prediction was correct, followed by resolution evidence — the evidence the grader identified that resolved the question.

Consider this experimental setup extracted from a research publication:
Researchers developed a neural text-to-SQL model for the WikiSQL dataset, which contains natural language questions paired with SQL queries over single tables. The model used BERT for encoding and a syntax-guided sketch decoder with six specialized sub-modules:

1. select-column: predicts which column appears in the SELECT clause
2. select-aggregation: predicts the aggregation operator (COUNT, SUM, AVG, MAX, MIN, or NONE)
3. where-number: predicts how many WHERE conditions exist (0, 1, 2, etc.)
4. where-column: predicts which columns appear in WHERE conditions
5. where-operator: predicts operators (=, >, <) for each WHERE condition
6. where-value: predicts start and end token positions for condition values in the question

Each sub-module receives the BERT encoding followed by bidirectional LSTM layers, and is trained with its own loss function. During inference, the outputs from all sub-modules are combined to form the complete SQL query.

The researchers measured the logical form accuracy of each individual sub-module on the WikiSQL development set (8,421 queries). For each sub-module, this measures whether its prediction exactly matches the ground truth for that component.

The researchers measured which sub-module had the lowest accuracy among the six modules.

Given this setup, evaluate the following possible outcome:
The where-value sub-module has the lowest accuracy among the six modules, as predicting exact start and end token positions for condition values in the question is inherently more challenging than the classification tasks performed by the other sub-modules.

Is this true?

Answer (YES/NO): NO